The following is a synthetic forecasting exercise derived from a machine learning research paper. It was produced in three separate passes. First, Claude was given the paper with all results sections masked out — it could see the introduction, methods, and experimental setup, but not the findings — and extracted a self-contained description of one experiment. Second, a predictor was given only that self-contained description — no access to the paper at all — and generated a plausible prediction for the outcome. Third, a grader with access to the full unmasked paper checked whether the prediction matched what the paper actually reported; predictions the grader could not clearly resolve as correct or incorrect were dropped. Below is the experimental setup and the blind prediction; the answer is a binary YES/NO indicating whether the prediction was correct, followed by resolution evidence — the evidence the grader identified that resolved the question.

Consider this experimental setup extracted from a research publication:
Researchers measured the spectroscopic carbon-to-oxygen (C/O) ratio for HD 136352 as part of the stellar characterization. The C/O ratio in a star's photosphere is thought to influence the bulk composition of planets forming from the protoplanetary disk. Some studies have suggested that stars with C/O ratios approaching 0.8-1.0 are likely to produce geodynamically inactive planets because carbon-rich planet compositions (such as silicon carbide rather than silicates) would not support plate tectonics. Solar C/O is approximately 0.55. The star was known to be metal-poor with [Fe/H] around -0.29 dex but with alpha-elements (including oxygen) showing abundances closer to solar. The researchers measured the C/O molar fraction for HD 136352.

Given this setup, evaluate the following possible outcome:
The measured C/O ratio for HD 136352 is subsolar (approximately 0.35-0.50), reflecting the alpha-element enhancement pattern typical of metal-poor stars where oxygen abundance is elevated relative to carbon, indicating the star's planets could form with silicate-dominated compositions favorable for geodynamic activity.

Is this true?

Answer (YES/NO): YES